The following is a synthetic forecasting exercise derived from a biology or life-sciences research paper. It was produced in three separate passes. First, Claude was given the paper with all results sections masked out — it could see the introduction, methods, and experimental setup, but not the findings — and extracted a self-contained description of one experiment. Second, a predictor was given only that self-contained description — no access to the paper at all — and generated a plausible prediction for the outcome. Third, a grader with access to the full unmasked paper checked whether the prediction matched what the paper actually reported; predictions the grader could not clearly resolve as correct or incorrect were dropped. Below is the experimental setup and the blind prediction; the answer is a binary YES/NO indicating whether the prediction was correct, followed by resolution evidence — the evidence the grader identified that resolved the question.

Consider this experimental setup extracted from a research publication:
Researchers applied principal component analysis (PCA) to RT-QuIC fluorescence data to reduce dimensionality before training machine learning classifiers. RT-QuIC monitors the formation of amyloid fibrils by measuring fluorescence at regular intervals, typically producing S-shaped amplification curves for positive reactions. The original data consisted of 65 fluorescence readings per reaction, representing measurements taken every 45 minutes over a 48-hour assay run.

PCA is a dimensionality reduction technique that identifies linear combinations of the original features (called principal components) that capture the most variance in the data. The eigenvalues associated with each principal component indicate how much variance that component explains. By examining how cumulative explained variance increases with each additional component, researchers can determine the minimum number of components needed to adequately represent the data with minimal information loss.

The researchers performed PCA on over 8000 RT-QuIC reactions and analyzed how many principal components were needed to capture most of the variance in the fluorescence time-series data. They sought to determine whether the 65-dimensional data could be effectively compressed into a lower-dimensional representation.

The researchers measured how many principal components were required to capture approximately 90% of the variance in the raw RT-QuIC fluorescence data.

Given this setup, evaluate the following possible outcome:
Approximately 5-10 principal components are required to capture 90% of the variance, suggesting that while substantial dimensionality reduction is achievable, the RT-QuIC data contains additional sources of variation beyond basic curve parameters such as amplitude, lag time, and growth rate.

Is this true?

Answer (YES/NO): NO